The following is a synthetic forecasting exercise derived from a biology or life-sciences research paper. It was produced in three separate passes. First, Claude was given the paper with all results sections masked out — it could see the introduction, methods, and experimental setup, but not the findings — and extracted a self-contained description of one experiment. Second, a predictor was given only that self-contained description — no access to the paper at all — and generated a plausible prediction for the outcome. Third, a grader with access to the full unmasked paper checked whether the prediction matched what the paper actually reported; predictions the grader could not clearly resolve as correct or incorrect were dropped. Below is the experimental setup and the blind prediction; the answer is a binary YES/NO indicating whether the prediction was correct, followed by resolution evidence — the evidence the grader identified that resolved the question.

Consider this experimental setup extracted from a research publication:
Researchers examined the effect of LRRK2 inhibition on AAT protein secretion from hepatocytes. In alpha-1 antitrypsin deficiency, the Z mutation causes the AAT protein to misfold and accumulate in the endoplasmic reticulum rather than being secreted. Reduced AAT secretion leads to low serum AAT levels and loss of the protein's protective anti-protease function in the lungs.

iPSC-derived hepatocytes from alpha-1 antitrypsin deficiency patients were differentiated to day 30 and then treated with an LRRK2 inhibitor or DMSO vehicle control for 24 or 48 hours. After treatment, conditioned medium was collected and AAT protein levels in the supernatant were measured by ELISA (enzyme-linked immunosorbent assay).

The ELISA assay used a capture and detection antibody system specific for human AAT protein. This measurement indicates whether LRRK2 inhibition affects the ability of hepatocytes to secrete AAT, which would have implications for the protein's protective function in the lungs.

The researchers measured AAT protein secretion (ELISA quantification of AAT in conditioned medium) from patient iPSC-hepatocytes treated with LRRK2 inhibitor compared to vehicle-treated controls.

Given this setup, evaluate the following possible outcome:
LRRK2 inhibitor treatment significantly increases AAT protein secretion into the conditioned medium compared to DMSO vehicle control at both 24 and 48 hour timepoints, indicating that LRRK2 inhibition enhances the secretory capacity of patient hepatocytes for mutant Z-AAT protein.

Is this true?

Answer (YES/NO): NO